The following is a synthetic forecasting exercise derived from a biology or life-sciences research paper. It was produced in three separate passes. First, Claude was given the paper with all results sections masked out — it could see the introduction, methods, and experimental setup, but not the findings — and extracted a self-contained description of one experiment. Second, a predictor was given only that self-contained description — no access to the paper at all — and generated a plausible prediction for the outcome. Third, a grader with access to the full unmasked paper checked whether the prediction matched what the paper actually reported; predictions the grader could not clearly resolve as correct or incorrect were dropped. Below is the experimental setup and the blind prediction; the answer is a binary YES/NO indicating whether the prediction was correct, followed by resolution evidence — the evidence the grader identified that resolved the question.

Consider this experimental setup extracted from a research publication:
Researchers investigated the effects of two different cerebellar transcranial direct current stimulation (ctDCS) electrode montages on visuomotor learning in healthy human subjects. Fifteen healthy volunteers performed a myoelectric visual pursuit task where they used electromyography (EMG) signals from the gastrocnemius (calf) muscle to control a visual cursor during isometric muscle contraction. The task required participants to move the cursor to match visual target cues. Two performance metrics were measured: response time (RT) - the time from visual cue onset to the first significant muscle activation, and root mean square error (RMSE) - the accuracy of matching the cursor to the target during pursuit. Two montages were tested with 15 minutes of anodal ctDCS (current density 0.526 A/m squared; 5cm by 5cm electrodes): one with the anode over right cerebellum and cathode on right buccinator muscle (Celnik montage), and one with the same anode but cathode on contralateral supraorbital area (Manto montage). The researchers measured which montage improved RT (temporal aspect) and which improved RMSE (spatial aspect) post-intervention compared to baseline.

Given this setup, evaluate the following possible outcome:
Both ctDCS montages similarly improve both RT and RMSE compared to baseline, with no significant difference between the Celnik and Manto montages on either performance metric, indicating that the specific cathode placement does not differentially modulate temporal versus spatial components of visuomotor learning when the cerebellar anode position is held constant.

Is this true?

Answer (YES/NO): NO